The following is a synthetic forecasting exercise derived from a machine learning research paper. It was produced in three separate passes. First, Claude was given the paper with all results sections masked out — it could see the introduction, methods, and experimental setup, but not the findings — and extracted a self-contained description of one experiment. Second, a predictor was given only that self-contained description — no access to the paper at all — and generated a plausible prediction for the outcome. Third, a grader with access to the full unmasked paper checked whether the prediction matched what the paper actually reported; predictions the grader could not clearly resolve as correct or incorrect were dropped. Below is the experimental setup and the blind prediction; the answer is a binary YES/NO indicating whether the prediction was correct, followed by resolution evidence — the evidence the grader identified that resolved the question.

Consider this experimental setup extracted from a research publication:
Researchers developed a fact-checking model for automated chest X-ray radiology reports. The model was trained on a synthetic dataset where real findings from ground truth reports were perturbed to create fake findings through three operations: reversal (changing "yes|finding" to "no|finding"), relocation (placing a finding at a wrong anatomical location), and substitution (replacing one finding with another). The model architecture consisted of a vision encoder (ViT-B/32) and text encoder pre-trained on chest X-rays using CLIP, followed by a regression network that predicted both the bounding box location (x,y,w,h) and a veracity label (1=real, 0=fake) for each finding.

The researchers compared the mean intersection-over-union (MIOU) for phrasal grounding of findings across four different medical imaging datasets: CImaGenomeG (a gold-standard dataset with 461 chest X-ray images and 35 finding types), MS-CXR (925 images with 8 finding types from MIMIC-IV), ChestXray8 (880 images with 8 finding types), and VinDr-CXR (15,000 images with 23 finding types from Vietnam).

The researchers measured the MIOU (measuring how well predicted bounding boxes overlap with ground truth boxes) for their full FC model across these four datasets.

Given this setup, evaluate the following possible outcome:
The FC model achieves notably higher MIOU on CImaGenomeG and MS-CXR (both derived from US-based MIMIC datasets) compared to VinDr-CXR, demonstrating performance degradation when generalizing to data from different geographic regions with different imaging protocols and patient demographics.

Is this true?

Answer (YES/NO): NO